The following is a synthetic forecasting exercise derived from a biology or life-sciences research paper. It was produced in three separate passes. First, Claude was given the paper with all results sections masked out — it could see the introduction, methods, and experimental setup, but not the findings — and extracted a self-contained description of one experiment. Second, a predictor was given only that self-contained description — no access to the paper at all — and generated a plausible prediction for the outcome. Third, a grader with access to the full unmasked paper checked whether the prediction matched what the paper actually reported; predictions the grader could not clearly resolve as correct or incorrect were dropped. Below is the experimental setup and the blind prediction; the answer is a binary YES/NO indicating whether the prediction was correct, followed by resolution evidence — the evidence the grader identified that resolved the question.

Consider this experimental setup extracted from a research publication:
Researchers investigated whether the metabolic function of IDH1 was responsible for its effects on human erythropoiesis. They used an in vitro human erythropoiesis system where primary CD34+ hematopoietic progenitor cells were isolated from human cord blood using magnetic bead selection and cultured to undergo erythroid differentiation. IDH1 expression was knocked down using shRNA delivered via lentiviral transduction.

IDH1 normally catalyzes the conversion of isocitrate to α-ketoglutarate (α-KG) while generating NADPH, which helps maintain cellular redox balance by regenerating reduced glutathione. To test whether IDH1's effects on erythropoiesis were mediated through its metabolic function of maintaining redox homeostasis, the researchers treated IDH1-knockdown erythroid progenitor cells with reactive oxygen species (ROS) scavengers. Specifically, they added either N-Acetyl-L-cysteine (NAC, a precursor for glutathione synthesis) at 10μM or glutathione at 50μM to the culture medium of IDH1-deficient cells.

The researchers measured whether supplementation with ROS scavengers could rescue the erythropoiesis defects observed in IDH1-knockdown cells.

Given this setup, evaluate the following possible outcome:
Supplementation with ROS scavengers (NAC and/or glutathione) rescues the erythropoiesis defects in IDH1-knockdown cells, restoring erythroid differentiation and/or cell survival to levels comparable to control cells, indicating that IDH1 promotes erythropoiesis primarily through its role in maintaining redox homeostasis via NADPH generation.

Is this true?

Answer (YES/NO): NO